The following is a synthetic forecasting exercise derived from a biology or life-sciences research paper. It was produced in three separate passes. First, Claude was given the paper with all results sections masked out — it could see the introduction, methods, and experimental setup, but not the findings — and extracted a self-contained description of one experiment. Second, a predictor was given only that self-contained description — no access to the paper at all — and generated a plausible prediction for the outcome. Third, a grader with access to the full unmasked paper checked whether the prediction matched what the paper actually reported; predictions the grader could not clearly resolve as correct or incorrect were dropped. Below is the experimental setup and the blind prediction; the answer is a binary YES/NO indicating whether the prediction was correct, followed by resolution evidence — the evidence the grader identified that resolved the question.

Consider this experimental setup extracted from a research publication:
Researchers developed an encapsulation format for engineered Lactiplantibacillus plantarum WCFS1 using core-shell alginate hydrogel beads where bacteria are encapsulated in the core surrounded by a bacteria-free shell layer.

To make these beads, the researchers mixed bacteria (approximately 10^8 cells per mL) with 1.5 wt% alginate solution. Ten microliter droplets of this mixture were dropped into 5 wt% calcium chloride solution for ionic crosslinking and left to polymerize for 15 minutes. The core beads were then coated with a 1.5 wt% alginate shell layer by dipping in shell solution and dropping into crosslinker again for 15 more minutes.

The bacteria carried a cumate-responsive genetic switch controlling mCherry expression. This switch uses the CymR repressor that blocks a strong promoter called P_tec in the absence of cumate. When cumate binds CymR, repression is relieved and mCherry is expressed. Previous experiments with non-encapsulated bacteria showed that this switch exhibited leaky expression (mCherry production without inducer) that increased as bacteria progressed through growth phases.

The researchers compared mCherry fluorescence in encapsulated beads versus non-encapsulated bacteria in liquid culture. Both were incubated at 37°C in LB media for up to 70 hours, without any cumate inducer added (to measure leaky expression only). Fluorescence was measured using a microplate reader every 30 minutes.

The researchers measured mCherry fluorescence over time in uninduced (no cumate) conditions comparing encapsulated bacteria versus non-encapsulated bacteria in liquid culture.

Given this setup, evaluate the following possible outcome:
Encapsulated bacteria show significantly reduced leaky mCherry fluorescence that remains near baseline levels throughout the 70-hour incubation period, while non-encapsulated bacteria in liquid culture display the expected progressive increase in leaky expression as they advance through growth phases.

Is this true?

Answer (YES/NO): NO